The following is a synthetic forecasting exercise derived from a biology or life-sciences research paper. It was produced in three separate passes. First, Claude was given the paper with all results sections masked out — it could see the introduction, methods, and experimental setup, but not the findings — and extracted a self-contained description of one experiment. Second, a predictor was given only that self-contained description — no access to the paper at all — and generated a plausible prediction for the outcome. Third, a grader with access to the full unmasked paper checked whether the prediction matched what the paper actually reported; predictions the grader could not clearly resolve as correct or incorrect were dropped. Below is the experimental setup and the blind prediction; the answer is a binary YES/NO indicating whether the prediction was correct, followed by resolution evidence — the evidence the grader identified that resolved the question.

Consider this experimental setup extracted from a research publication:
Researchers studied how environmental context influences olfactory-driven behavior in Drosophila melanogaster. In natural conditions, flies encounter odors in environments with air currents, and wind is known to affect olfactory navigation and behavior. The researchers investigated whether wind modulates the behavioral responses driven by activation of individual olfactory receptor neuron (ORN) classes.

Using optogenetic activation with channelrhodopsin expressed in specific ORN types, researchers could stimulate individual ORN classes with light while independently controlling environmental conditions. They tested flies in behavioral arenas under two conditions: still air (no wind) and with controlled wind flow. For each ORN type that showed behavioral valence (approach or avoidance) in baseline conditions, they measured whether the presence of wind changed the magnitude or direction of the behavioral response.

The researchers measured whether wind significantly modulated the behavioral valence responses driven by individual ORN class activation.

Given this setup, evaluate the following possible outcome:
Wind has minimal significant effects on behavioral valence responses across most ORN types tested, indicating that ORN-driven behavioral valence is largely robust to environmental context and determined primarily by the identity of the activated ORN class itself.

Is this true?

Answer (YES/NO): YES